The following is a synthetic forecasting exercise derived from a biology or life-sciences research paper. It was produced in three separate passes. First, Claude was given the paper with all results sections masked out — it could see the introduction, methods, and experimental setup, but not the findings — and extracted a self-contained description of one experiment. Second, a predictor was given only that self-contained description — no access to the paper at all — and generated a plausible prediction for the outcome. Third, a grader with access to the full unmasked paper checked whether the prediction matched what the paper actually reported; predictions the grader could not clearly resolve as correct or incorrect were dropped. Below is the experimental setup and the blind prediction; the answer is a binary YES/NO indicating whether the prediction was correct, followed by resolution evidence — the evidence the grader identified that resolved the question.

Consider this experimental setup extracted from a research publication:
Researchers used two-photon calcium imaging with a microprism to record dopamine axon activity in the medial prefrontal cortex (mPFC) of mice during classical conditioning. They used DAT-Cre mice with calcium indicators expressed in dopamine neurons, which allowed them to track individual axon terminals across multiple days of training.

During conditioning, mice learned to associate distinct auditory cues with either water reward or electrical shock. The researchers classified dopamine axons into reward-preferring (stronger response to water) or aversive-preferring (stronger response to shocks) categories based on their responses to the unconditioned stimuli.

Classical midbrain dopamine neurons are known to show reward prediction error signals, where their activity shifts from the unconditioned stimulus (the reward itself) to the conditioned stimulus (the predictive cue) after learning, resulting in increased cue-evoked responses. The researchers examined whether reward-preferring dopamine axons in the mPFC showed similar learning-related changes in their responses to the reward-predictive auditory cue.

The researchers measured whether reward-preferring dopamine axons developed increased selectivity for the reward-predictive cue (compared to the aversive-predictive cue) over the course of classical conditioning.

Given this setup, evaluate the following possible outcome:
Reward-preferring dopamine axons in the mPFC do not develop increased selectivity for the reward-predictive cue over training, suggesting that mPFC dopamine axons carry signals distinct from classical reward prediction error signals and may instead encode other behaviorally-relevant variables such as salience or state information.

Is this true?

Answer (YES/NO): YES